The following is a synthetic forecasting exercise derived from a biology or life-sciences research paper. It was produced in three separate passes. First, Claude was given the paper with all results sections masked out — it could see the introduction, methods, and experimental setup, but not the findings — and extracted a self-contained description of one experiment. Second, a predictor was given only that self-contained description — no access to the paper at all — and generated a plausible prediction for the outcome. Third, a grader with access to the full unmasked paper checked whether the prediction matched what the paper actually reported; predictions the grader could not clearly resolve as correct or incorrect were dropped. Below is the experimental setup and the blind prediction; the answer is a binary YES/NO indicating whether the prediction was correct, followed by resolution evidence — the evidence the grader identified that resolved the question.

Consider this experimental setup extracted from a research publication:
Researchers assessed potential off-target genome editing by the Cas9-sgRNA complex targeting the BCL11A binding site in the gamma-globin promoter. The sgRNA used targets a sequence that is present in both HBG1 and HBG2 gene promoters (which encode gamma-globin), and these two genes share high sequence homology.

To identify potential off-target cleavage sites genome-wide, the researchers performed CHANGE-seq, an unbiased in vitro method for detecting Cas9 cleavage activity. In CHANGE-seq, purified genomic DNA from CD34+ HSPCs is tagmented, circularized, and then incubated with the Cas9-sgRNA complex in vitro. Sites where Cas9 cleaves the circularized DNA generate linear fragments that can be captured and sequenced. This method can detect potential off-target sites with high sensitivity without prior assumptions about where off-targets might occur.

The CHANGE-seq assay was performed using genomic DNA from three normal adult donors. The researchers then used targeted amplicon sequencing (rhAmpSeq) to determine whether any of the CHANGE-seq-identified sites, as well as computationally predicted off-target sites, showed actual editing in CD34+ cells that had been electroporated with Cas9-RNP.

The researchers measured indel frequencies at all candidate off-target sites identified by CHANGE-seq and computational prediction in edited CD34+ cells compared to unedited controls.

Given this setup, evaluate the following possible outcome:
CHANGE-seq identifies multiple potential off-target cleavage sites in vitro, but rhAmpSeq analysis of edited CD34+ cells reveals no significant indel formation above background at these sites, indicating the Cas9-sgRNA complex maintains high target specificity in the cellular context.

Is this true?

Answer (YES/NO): YES